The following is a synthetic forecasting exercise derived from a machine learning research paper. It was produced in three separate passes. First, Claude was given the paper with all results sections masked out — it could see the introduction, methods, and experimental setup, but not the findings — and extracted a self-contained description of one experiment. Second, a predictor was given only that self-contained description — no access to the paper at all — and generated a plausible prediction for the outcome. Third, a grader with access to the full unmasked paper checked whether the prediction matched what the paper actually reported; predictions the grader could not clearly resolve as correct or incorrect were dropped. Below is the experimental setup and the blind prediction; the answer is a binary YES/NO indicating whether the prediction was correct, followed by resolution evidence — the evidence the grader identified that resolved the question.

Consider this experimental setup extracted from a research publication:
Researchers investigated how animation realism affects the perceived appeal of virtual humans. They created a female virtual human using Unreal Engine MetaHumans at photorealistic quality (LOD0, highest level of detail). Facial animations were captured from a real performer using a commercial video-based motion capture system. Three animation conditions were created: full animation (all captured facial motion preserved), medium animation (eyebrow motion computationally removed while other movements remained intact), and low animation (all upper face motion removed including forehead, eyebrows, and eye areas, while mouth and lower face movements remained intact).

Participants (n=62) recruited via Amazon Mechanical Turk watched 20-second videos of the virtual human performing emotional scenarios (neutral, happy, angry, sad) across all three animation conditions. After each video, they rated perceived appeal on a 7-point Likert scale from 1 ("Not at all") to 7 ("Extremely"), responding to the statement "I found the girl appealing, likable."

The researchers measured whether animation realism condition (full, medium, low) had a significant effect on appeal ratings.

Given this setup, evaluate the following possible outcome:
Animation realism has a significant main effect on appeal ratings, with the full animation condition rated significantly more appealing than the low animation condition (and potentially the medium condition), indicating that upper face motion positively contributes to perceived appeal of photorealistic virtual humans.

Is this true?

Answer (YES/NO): NO